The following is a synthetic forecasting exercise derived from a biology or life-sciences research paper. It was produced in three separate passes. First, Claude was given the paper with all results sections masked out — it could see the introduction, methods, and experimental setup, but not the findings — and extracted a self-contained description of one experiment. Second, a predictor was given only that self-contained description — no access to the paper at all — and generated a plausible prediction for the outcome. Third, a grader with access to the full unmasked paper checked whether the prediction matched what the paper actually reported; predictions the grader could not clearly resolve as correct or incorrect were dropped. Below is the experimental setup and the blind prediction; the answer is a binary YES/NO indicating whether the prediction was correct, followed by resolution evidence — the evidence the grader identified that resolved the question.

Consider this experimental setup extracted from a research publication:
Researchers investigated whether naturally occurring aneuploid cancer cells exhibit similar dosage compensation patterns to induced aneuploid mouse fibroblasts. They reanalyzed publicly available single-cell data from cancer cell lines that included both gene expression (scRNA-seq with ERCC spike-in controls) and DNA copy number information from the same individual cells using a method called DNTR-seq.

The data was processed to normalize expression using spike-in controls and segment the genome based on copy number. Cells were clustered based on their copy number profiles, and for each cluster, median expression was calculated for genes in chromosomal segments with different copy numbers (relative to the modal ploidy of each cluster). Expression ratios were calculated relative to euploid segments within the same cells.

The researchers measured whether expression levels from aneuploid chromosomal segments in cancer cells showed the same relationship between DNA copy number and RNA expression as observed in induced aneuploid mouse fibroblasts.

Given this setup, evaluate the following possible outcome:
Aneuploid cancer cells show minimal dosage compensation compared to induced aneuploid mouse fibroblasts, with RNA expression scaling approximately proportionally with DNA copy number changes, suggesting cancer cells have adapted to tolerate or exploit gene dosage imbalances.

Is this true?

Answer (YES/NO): NO